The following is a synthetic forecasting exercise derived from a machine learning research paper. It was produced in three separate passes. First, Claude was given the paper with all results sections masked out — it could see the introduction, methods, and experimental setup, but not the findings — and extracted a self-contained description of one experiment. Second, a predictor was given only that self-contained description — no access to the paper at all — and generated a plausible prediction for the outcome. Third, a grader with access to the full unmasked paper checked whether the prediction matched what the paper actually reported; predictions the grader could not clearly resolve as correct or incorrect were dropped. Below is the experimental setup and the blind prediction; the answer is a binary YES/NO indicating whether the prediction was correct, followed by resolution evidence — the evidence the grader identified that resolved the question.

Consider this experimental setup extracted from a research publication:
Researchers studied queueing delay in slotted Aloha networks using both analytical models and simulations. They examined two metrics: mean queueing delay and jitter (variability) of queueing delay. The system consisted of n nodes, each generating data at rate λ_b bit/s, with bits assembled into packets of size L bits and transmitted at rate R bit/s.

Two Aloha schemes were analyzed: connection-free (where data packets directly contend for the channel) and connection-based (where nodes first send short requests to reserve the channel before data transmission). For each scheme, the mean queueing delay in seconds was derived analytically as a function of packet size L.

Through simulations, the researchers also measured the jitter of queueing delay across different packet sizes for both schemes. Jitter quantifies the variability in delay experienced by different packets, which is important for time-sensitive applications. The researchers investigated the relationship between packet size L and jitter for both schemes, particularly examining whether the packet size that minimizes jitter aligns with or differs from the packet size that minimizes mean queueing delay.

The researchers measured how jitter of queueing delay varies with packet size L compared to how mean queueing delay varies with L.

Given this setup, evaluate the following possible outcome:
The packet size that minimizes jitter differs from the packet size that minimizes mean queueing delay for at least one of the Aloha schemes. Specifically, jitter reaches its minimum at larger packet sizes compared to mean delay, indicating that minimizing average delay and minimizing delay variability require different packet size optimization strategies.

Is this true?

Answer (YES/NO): NO